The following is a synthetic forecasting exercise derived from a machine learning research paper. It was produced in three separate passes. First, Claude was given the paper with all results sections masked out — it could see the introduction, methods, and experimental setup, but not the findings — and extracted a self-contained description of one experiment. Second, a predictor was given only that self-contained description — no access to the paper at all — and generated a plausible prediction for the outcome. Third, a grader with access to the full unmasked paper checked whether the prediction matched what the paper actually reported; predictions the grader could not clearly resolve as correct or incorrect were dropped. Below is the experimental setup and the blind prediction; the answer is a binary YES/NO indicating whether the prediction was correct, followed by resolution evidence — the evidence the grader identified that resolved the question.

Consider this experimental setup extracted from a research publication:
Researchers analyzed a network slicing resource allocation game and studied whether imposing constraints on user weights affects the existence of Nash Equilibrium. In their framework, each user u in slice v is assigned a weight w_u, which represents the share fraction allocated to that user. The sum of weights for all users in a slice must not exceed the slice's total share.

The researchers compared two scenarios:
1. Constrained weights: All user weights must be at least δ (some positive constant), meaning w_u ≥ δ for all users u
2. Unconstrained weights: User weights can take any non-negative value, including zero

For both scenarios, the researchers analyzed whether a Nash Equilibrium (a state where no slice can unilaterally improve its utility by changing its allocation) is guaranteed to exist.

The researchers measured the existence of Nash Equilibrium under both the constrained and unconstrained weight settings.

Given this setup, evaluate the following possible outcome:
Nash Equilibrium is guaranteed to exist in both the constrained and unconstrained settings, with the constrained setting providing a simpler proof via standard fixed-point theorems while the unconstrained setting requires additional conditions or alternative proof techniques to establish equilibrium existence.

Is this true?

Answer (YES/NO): NO